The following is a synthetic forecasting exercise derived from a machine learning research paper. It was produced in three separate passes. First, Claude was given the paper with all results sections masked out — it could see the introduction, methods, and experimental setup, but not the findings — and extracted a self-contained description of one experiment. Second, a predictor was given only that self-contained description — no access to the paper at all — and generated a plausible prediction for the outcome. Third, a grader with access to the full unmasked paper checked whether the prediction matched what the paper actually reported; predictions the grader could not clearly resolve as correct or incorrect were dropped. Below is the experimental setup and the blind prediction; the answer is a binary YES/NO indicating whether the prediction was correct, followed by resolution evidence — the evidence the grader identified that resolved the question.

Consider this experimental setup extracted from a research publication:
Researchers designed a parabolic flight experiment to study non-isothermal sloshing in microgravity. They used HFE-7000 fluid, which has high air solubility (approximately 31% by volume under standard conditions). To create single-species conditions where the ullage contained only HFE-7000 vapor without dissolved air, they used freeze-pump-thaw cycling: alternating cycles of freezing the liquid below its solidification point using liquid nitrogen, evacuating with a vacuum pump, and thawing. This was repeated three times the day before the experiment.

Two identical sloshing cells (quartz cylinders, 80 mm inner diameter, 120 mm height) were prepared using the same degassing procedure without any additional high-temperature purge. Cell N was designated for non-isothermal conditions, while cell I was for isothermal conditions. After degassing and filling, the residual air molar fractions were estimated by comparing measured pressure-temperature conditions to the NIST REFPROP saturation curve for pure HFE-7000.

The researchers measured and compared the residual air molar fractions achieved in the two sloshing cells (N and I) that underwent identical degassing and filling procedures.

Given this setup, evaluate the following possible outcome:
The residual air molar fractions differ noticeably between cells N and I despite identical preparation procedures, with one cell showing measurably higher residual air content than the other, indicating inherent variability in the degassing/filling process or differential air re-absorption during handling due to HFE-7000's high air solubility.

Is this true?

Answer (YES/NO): YES